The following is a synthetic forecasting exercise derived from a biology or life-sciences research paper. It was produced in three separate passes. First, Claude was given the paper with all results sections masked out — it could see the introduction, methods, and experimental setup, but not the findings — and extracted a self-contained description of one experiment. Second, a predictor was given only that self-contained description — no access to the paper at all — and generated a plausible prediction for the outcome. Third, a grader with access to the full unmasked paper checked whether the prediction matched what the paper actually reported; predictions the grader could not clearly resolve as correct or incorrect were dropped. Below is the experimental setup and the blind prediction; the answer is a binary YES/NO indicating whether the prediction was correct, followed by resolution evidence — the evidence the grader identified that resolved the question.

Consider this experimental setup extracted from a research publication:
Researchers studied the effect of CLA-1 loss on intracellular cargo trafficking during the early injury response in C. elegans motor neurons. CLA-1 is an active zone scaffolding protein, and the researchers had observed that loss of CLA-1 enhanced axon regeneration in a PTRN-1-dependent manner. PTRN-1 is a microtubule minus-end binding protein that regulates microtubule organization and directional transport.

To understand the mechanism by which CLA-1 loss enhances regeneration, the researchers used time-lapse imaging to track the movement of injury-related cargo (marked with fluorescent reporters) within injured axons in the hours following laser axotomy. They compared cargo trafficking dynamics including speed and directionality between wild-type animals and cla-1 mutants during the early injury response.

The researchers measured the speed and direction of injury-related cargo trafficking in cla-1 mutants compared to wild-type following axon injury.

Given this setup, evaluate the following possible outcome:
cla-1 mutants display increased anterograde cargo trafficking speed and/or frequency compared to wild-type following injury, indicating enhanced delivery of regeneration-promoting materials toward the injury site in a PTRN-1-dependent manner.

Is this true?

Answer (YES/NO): NO